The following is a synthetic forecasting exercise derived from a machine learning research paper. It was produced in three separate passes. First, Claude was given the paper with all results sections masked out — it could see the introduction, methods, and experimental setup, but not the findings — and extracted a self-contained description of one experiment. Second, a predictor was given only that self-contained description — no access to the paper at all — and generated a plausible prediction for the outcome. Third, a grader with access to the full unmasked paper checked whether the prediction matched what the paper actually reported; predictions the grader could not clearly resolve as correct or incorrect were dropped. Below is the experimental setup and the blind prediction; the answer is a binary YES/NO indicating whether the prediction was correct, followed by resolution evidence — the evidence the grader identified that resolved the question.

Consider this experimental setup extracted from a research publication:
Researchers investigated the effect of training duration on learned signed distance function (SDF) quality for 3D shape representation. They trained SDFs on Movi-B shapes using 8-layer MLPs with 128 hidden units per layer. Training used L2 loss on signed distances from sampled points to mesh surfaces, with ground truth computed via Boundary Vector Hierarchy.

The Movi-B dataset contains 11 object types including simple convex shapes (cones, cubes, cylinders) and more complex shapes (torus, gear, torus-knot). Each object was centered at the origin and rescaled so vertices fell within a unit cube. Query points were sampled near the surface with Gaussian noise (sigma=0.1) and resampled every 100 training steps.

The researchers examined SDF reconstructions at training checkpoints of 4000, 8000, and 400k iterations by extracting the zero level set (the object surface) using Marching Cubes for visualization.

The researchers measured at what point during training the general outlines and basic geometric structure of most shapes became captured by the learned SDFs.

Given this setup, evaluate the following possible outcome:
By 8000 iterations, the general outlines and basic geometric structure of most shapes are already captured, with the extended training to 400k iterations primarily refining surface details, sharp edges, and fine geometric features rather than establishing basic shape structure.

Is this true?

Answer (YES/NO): NO